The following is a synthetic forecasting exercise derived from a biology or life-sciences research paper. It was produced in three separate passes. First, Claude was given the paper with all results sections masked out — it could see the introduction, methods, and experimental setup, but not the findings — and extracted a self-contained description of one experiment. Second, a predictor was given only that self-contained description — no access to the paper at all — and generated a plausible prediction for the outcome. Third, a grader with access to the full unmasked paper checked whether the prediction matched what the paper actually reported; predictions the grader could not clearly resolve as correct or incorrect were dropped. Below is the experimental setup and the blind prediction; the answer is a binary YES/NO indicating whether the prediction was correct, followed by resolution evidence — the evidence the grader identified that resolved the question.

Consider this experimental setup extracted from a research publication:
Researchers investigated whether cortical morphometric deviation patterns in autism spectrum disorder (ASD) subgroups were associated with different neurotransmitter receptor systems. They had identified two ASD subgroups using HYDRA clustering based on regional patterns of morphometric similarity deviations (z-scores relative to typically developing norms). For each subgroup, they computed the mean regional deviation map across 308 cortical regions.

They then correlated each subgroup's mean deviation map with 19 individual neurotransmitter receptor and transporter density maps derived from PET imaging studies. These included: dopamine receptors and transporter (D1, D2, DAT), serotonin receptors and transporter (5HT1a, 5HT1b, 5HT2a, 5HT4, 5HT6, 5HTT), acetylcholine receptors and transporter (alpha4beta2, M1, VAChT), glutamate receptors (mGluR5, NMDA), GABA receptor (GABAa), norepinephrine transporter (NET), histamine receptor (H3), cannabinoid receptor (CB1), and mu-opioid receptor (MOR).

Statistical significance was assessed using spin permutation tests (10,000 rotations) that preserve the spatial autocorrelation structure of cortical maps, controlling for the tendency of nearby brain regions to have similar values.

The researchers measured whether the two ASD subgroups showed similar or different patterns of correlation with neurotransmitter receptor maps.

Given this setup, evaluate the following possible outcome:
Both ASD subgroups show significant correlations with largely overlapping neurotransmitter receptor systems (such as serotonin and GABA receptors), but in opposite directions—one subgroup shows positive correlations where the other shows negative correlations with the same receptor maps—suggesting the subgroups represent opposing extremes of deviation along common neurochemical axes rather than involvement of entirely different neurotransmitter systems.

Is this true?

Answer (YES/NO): NO